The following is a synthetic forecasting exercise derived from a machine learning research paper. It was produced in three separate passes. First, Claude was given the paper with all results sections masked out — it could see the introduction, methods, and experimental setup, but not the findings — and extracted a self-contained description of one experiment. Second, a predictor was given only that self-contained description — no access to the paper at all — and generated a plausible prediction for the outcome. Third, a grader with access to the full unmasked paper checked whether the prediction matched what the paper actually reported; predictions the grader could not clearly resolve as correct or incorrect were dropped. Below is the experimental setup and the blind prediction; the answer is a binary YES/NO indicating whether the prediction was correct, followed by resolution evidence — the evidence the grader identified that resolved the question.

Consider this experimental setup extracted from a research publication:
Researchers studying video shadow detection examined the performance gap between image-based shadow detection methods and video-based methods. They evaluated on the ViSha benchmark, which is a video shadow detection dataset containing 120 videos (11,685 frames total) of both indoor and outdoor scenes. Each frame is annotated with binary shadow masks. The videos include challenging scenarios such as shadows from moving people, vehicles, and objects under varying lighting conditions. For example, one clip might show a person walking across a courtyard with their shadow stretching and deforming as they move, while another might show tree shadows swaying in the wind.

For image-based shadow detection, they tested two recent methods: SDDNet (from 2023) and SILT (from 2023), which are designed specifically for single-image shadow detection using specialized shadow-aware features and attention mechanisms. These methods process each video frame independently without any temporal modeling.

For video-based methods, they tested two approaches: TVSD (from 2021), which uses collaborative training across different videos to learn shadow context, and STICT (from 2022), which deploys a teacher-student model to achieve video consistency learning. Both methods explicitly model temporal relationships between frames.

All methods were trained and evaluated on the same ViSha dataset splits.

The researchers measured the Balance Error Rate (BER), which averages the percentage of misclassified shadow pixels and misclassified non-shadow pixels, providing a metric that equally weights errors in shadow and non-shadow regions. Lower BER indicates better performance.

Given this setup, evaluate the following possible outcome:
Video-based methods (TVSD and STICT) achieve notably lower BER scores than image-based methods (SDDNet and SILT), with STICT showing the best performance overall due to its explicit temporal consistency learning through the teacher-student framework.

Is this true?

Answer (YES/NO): NO